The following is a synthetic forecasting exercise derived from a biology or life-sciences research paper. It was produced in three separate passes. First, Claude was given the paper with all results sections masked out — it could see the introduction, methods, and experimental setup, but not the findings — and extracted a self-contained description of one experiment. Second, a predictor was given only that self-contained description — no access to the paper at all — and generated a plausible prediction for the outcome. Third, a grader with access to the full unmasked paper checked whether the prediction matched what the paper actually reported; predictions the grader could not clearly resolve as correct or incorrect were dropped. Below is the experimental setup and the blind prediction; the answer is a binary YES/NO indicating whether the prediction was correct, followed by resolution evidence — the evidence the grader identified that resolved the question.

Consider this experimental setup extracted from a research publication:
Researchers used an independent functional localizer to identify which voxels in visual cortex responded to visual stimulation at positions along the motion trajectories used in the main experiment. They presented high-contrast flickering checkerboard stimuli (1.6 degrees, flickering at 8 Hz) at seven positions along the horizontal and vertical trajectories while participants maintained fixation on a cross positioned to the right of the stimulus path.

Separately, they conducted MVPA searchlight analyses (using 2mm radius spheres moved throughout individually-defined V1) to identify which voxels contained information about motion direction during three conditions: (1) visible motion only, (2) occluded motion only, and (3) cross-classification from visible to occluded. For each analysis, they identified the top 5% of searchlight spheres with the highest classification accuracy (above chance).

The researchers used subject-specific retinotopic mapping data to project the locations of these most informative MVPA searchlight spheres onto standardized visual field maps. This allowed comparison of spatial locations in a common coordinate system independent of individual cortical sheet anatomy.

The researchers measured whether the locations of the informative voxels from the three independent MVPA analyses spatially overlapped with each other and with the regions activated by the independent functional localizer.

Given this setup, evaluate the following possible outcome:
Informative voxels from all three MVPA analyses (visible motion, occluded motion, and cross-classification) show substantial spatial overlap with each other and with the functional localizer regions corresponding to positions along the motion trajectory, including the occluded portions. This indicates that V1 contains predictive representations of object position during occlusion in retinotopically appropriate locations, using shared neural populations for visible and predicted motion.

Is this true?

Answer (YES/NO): YES